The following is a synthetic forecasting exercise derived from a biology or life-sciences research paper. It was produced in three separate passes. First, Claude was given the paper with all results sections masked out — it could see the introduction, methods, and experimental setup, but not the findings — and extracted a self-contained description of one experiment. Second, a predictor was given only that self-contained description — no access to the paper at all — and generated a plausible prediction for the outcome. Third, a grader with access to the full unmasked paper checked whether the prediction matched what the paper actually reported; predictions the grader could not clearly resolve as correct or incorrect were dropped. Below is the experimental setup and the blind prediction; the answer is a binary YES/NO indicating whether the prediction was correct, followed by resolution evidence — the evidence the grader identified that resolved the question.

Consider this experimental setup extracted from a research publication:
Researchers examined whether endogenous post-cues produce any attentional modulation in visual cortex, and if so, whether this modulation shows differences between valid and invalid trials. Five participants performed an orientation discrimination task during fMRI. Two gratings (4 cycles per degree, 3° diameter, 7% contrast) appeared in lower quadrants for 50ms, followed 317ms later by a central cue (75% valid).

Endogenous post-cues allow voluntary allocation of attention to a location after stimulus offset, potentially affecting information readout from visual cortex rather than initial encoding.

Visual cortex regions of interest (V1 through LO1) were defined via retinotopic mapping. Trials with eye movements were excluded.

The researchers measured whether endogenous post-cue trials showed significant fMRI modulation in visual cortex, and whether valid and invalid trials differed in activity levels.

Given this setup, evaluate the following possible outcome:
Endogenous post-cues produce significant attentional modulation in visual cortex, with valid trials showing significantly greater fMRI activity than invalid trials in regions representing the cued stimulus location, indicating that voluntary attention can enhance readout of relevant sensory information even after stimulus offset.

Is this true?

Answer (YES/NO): YES